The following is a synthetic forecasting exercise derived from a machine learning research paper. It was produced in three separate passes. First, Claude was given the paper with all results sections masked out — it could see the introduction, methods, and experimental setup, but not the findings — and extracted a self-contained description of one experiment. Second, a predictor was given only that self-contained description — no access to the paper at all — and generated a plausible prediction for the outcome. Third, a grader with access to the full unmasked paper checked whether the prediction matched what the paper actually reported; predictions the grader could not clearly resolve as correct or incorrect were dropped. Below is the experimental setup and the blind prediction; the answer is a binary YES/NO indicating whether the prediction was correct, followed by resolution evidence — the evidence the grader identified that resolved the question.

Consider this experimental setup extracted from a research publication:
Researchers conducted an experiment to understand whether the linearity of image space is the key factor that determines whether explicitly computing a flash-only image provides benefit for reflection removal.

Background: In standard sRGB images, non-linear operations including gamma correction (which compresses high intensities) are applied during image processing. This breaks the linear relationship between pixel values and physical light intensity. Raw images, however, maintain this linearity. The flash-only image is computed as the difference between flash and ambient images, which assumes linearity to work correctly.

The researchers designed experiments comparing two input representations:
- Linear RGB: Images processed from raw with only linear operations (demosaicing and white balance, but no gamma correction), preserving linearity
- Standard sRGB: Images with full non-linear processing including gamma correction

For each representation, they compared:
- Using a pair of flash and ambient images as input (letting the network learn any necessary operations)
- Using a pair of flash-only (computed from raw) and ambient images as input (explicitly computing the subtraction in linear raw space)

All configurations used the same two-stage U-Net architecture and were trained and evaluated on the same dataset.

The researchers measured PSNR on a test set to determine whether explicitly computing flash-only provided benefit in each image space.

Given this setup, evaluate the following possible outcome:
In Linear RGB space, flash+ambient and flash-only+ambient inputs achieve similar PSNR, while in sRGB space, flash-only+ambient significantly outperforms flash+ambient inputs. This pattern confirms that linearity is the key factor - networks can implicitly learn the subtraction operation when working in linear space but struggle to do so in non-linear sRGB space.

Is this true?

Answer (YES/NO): YES